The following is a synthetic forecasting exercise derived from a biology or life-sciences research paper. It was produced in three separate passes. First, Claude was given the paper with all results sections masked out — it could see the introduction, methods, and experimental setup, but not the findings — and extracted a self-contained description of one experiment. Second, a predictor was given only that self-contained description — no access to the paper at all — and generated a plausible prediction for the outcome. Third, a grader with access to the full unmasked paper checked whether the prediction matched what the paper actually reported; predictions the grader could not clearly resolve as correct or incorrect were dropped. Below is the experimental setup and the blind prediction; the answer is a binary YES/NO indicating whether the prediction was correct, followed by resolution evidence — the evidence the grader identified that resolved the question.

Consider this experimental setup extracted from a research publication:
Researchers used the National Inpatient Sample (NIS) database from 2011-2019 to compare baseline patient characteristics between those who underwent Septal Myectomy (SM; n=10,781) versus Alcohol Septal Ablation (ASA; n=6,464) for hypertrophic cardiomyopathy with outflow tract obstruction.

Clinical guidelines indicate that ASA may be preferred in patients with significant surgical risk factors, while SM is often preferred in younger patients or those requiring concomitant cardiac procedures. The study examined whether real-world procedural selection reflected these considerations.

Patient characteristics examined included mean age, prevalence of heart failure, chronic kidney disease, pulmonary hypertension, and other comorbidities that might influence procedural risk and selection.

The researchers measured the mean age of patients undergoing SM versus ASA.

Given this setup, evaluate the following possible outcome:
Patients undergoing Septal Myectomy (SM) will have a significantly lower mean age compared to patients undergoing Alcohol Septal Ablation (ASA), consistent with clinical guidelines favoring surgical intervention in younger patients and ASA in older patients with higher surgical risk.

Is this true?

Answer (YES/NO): YES